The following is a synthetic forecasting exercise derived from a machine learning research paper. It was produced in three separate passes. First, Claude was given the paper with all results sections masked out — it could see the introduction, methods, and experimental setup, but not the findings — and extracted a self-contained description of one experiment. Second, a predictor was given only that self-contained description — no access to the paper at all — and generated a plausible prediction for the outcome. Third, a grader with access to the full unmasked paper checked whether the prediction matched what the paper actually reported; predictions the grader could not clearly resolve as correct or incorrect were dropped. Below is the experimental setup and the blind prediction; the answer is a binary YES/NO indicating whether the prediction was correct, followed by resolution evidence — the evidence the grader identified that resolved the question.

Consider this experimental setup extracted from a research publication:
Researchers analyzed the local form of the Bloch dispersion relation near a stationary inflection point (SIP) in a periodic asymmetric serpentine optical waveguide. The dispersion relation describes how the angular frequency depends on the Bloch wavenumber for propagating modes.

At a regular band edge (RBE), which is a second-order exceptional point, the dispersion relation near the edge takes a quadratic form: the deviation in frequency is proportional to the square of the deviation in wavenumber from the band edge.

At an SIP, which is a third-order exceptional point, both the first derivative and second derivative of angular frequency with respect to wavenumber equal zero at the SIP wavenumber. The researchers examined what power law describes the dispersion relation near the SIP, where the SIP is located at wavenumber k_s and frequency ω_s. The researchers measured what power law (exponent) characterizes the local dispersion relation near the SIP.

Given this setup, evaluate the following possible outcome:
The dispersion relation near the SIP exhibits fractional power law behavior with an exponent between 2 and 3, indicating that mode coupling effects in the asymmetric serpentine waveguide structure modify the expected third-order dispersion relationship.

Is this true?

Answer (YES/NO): NO